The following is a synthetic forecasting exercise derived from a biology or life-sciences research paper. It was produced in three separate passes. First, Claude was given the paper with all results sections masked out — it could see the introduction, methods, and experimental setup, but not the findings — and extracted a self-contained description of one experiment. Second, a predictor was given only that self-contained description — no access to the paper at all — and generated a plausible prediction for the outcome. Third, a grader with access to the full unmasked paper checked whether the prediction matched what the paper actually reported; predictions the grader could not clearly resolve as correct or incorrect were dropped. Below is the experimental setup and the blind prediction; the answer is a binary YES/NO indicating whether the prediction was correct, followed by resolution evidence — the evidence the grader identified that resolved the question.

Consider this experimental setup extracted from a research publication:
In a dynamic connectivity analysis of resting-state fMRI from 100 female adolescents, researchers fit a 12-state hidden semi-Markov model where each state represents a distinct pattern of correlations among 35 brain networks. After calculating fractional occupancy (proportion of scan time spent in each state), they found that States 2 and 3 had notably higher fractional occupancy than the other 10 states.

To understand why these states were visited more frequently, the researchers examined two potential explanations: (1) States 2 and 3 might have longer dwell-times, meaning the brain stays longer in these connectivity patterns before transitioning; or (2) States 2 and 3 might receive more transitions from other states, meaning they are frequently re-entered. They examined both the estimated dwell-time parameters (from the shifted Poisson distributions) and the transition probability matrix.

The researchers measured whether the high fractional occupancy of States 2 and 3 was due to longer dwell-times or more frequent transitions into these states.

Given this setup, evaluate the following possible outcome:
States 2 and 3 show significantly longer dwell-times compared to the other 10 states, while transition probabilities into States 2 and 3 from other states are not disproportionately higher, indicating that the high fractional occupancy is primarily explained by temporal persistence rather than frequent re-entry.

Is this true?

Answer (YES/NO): NO